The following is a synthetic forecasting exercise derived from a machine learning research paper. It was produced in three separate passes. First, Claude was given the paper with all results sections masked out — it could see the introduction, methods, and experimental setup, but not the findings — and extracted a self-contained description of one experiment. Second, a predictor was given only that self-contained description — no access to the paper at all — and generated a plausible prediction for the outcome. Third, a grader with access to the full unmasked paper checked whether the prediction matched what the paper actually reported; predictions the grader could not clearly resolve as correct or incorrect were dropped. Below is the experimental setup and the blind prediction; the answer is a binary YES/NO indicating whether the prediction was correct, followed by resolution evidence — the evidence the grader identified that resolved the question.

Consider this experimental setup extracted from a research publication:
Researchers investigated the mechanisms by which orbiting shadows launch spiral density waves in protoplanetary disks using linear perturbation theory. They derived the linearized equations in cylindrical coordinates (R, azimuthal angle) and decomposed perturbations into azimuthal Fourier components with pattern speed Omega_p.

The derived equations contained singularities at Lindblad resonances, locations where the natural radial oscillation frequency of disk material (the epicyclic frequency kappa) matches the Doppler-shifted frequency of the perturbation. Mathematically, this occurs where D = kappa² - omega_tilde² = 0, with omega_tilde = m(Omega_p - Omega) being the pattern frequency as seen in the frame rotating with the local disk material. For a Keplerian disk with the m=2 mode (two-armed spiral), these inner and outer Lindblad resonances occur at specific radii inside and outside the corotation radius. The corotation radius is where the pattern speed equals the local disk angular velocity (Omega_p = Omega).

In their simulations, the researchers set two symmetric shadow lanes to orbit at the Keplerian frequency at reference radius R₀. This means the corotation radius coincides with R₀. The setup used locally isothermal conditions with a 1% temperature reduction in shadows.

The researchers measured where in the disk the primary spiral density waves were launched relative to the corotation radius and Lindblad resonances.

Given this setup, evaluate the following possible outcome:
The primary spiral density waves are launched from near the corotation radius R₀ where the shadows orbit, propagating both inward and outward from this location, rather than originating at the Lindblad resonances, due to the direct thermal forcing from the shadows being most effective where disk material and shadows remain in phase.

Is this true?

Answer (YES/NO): NO